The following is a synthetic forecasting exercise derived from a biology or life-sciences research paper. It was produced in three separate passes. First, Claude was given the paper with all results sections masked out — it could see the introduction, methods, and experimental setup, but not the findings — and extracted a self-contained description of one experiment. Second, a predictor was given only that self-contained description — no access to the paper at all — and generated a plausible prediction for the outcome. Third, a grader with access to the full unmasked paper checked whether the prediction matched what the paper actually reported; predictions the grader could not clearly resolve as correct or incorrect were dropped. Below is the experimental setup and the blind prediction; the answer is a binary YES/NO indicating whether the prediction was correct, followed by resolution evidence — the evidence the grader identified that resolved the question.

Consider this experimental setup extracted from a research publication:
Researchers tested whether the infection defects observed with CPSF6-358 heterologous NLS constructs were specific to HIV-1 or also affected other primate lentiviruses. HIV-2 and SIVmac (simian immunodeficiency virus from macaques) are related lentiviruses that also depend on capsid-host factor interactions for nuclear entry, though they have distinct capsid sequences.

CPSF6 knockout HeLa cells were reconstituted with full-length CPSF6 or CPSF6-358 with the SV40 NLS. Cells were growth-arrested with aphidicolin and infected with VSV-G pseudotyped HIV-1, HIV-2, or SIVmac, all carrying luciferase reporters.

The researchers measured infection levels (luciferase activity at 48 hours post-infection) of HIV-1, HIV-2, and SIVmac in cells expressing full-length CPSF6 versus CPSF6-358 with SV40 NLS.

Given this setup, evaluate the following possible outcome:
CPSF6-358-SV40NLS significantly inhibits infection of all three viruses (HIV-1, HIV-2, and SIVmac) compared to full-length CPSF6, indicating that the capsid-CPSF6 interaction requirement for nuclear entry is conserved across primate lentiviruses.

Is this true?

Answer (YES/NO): NO